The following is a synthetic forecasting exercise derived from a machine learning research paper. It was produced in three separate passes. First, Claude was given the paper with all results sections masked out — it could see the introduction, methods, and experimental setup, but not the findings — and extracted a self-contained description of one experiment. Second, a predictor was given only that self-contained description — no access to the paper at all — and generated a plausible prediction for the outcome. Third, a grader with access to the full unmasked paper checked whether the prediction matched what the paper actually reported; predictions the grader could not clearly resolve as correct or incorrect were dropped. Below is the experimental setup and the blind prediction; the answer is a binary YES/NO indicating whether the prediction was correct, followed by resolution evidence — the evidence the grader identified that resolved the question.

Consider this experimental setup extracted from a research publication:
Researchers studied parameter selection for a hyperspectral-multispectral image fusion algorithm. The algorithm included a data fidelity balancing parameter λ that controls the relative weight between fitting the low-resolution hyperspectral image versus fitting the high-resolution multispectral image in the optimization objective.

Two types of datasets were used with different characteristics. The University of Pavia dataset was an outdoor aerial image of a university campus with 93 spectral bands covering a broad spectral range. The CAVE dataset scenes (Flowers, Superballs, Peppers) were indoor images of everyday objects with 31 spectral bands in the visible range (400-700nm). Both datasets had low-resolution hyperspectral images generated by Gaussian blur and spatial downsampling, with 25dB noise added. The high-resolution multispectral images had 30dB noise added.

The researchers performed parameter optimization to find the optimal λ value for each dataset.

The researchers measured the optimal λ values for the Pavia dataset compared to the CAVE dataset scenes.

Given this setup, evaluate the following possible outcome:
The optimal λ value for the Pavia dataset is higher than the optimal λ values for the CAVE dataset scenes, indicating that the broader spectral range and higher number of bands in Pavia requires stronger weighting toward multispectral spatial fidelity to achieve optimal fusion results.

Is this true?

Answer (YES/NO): NO